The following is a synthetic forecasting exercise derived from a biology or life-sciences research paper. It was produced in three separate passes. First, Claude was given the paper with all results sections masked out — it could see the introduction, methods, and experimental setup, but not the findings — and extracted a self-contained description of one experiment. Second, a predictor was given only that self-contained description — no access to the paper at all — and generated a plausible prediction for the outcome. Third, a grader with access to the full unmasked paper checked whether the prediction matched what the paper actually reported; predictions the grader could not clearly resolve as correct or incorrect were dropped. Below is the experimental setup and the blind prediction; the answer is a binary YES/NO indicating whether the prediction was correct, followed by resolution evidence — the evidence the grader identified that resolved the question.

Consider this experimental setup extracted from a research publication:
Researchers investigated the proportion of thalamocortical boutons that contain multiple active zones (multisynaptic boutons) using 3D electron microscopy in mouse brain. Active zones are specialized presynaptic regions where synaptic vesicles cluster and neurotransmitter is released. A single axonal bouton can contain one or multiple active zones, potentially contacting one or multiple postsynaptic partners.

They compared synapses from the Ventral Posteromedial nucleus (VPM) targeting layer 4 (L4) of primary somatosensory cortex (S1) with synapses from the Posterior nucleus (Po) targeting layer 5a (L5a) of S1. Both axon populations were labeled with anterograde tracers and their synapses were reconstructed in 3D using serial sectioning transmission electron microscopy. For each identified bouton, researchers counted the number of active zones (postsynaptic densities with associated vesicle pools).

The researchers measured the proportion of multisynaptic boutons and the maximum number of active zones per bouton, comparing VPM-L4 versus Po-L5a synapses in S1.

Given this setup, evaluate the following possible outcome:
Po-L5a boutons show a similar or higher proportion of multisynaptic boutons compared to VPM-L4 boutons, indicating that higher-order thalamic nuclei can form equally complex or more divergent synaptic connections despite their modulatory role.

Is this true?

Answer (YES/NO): NO